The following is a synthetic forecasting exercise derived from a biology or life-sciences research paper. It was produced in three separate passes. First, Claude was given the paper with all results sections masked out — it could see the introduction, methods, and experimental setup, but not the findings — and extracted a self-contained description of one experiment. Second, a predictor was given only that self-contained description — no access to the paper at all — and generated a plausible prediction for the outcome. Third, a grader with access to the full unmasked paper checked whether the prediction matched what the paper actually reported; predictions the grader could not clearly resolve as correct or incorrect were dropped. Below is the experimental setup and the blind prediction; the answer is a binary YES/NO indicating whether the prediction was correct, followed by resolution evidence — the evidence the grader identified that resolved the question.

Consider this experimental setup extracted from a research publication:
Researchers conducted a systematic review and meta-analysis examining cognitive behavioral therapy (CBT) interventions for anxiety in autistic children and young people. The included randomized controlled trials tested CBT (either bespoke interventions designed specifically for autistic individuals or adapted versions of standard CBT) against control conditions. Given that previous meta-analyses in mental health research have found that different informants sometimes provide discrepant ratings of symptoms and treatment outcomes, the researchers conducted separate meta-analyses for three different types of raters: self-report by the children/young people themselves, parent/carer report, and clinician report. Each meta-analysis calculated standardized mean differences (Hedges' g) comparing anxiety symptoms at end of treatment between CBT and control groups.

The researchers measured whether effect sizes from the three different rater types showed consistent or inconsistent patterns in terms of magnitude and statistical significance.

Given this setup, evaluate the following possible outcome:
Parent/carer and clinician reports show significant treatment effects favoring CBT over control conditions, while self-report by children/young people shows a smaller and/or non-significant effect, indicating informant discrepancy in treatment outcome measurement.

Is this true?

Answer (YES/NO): YES